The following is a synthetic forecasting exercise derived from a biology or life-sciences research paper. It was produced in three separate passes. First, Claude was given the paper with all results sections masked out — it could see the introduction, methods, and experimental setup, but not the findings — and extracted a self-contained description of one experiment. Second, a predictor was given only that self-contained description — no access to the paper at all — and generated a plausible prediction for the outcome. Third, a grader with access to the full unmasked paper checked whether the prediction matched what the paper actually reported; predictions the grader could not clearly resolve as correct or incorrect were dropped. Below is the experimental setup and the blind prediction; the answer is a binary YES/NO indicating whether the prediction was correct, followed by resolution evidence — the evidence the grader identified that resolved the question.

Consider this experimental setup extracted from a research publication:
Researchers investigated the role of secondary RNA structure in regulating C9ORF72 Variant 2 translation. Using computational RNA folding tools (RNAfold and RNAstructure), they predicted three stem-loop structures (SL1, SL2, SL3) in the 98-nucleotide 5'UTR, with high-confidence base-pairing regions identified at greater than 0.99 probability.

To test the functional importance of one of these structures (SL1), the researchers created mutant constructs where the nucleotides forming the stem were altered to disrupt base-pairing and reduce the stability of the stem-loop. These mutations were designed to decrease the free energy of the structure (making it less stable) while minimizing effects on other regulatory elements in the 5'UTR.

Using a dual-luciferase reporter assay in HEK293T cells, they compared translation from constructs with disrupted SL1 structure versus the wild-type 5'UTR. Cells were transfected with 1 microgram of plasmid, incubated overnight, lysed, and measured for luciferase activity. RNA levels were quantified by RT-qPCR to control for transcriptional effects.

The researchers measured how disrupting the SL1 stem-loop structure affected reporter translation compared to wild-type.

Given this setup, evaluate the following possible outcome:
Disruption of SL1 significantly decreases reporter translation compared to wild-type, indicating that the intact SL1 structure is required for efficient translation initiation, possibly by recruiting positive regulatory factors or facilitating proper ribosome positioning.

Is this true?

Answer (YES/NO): YES